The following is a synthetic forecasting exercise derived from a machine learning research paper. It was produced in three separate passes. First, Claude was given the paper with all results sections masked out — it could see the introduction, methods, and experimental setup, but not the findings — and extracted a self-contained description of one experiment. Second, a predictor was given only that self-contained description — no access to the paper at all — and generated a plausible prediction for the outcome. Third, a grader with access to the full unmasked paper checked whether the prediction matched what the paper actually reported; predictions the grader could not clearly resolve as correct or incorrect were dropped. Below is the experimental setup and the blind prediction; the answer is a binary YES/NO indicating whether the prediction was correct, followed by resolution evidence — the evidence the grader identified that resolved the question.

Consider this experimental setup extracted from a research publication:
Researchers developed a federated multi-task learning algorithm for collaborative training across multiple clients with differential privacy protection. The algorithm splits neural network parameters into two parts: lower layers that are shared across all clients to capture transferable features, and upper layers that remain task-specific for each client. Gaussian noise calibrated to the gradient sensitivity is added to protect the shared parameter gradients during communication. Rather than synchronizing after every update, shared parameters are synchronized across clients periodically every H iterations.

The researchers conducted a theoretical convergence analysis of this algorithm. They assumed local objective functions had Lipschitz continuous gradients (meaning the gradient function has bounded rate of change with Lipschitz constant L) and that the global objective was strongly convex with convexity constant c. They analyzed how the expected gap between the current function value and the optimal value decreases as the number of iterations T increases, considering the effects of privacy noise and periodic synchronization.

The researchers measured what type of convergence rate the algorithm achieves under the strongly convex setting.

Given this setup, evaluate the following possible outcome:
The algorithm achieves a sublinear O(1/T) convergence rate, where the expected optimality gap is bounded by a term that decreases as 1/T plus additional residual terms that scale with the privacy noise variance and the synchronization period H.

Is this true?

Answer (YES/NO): NO